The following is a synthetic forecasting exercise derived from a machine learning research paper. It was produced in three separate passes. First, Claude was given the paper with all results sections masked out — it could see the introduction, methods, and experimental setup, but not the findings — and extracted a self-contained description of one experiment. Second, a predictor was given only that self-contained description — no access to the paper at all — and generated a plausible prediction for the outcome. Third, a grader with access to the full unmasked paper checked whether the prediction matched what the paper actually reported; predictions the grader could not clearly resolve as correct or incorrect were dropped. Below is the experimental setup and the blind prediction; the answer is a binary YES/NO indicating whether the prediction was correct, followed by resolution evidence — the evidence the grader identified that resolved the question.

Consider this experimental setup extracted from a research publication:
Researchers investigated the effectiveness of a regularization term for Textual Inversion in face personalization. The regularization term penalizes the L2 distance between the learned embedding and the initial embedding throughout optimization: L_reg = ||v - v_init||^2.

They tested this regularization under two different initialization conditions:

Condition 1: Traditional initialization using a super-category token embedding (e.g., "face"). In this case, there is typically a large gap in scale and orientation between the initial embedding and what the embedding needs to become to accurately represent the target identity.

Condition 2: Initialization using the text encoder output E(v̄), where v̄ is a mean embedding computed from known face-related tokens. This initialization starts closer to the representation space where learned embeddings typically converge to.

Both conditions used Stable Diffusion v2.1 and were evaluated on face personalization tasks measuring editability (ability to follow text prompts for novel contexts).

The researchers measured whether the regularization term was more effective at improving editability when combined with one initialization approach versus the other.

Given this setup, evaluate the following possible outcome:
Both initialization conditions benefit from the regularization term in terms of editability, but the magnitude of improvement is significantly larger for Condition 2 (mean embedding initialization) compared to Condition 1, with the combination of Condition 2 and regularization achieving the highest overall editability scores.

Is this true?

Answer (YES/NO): NO